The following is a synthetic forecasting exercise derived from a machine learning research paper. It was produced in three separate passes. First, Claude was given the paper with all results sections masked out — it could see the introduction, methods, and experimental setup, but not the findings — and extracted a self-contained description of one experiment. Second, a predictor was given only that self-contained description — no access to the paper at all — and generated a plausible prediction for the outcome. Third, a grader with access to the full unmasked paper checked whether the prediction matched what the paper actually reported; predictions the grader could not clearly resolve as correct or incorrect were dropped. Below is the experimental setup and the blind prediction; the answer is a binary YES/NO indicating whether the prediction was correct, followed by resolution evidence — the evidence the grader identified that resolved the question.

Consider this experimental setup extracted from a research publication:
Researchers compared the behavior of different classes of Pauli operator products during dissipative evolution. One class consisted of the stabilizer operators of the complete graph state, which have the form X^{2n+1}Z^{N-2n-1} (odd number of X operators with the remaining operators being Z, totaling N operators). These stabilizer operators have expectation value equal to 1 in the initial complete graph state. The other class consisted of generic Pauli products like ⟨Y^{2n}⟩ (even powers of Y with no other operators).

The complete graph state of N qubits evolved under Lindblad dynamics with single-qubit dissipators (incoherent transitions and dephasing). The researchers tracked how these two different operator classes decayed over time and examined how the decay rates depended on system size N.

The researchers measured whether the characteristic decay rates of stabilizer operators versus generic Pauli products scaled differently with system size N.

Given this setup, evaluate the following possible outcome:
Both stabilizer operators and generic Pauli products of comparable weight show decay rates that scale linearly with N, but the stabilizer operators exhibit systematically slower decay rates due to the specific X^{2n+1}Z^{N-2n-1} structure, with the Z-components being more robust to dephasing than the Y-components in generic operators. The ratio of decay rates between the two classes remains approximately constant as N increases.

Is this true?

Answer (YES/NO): NO